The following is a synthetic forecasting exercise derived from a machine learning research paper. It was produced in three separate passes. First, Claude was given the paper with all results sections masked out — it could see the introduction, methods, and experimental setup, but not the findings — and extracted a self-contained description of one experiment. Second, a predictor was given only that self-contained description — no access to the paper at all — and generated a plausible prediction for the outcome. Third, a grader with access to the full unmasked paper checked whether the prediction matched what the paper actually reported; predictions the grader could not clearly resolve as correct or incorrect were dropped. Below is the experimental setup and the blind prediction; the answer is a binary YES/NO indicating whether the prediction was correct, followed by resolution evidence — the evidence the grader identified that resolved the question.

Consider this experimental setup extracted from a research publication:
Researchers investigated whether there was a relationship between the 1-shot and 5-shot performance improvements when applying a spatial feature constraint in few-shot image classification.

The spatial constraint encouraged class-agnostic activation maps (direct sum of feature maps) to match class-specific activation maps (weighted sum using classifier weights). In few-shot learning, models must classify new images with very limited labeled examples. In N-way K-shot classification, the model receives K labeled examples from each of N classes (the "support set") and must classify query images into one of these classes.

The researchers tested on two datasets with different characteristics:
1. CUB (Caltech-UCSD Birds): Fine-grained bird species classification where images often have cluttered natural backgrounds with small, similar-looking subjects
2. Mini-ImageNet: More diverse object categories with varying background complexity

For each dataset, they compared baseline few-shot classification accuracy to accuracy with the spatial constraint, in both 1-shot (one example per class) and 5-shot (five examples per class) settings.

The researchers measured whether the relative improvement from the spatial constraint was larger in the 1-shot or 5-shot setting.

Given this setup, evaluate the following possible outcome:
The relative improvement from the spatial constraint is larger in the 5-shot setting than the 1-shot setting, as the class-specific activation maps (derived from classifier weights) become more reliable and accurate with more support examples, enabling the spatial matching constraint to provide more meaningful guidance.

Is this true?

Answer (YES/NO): NO